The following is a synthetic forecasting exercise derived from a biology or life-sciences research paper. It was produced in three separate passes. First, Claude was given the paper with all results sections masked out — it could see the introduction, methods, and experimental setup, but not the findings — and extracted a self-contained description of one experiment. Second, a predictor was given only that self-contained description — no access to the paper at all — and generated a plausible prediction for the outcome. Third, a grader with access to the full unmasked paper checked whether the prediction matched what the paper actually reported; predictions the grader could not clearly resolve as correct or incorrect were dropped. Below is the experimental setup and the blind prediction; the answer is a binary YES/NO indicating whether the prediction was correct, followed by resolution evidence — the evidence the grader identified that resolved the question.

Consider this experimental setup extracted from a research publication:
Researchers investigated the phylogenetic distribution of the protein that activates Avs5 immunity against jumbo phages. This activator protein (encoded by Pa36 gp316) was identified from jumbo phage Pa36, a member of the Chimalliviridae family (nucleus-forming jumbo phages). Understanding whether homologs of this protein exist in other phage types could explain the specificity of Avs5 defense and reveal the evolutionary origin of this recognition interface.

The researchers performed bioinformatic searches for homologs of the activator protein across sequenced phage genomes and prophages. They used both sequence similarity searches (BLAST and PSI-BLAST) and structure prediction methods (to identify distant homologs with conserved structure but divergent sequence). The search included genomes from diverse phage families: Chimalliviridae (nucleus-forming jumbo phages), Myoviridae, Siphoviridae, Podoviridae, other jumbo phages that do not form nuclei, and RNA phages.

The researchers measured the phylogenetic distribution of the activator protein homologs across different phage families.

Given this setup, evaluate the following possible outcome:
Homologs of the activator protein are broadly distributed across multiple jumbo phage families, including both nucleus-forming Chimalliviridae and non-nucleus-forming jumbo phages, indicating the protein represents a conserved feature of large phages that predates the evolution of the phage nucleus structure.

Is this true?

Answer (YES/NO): NO